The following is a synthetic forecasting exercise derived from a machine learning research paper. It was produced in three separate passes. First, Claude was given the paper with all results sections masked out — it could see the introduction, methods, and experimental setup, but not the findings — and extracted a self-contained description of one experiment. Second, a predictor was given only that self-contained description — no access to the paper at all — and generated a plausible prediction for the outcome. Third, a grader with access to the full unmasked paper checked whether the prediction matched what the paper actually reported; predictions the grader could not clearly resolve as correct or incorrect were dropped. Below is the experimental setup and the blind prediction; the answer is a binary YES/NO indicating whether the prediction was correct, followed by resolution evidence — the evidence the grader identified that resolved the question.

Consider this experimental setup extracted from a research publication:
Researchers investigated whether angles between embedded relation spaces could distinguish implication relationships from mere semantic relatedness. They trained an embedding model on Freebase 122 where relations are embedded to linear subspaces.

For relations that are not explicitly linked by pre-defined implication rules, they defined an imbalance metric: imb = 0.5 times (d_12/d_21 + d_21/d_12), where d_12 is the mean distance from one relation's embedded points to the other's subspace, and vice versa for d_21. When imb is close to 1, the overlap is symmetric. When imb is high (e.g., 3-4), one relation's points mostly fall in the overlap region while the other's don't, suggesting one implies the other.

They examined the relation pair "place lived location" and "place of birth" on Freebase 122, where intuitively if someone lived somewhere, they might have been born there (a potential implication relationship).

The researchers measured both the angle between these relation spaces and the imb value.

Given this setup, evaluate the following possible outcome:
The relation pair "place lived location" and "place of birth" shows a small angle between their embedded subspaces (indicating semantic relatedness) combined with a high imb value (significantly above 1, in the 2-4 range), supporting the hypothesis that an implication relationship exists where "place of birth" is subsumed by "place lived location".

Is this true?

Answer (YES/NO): YES